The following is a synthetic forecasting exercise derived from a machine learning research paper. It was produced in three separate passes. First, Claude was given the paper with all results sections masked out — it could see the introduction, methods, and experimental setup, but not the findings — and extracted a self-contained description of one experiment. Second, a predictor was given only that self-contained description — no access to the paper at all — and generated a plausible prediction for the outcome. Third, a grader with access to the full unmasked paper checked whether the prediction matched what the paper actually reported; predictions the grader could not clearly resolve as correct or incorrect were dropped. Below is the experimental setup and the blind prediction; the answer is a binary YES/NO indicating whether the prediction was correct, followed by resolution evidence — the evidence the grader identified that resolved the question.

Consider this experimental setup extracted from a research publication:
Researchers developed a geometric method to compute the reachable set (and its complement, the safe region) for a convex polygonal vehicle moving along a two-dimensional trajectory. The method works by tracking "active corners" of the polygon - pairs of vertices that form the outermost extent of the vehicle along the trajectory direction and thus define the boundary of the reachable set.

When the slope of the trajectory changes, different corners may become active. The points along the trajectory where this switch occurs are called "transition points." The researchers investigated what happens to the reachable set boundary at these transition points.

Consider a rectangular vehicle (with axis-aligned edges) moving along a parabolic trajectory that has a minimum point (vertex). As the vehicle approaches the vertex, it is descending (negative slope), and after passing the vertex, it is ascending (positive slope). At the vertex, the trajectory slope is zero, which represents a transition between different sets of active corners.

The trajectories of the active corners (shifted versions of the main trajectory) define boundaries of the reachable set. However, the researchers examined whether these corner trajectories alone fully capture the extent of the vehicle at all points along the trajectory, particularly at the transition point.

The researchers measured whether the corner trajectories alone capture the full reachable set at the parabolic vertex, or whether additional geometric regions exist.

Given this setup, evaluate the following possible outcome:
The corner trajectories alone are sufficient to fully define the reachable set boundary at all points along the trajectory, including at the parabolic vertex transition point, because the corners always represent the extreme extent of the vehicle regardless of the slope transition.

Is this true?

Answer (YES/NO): NO